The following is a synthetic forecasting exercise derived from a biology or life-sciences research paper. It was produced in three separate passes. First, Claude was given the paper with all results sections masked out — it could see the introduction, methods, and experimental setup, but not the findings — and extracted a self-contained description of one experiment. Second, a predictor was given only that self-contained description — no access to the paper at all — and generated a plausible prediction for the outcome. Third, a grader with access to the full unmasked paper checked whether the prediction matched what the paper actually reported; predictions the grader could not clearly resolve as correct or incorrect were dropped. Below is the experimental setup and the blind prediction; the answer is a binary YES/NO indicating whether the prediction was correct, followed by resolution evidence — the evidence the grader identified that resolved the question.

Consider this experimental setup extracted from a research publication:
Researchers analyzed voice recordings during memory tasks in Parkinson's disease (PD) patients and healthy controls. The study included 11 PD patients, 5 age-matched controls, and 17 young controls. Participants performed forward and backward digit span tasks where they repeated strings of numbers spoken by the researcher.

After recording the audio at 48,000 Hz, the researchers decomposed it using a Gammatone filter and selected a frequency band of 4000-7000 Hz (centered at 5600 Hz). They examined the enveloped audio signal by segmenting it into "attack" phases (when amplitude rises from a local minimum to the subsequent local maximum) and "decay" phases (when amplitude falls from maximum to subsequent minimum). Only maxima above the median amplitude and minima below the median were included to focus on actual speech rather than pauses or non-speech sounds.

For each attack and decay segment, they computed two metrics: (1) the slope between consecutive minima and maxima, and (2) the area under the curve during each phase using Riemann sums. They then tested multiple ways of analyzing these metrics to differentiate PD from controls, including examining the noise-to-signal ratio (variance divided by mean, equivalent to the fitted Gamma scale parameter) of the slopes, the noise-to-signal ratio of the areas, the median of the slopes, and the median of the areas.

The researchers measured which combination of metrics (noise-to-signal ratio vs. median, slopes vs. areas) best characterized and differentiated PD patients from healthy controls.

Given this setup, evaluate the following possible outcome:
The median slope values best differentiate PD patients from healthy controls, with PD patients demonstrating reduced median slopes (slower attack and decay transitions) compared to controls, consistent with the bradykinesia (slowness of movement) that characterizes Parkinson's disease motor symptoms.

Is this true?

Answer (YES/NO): NO